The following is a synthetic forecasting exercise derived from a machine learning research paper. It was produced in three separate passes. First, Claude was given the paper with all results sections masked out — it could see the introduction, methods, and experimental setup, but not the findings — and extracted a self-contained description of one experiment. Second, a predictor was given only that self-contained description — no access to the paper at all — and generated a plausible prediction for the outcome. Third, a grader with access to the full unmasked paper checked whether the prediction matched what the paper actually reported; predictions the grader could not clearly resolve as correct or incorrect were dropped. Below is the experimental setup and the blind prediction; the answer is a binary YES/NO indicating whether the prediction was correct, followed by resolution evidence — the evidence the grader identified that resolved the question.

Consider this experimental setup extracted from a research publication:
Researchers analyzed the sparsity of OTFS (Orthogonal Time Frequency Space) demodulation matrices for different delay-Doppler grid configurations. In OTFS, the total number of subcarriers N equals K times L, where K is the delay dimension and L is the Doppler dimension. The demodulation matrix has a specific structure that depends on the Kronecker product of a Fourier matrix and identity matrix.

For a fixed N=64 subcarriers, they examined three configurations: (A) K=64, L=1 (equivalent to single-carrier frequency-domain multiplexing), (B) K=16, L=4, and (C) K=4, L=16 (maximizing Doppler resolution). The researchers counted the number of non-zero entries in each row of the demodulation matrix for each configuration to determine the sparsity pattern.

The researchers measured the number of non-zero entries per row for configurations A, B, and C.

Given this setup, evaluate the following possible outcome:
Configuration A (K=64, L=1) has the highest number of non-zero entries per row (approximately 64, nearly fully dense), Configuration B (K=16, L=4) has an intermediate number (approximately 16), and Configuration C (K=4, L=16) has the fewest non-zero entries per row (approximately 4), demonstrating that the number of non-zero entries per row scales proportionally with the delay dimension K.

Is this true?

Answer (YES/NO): YES